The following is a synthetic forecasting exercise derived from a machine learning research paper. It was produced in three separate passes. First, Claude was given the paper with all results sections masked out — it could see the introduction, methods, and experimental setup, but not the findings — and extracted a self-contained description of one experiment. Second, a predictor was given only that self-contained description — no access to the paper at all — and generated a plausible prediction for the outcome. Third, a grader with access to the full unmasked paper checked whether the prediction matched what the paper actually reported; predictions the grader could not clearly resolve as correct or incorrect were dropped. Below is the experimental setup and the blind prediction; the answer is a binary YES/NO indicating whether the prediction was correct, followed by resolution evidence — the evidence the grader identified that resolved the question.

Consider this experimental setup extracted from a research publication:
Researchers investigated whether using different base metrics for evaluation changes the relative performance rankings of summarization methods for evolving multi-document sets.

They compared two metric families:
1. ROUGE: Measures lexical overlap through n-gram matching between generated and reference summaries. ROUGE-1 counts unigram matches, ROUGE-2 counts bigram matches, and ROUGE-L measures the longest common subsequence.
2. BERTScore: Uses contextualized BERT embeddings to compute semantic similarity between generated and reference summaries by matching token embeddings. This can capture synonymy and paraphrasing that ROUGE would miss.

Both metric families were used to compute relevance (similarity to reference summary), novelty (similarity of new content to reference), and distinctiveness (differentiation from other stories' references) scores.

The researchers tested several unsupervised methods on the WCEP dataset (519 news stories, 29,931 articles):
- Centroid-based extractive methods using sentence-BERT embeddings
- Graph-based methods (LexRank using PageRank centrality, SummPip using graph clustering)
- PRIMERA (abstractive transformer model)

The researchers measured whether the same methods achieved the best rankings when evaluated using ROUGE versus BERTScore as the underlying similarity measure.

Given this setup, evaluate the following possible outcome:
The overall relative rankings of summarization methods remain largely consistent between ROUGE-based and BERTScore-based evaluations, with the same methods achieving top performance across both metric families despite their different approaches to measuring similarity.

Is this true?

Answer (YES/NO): YES